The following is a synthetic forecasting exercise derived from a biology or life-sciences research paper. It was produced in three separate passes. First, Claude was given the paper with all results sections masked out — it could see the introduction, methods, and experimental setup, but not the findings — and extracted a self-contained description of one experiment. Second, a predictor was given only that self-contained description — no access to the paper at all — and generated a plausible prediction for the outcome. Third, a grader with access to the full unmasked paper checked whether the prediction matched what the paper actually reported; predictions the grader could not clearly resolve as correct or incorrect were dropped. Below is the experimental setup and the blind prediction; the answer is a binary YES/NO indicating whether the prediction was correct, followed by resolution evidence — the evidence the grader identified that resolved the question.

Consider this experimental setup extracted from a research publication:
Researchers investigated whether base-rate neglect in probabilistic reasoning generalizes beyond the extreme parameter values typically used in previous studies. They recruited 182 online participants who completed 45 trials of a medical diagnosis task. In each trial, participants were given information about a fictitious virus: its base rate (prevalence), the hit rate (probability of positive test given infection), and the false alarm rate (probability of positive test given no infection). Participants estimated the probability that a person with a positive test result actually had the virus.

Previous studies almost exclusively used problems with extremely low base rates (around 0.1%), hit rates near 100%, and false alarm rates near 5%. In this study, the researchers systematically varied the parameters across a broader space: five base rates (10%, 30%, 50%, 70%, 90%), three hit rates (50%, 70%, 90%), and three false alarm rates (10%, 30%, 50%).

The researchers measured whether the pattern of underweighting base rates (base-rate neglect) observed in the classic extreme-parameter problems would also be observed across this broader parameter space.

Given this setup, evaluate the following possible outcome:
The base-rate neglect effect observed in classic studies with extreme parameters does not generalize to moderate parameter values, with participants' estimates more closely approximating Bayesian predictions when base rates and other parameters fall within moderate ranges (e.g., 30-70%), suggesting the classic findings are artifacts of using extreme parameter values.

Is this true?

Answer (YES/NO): NO